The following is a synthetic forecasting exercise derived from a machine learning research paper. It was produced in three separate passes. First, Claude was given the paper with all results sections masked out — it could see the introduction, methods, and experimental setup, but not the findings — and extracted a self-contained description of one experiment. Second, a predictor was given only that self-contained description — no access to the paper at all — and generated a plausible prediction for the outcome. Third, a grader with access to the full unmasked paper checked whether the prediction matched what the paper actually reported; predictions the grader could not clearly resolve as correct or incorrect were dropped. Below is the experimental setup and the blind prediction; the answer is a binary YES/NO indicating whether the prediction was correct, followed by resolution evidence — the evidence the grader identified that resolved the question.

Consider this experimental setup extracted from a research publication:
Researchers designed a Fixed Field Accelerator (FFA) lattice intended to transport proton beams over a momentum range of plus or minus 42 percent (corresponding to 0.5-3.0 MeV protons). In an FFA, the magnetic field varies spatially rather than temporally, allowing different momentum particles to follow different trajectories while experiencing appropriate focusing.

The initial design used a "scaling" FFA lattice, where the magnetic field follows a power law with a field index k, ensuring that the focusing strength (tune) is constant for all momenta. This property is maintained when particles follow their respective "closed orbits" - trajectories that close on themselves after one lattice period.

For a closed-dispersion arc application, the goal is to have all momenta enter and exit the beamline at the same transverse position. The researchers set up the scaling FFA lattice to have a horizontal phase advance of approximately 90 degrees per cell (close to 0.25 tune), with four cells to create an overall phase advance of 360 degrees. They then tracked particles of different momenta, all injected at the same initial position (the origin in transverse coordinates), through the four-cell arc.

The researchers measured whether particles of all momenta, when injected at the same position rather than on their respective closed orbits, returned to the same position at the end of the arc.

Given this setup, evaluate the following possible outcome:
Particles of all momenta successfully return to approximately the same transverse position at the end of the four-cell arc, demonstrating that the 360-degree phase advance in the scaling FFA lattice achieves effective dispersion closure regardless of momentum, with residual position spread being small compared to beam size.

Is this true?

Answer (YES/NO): NO